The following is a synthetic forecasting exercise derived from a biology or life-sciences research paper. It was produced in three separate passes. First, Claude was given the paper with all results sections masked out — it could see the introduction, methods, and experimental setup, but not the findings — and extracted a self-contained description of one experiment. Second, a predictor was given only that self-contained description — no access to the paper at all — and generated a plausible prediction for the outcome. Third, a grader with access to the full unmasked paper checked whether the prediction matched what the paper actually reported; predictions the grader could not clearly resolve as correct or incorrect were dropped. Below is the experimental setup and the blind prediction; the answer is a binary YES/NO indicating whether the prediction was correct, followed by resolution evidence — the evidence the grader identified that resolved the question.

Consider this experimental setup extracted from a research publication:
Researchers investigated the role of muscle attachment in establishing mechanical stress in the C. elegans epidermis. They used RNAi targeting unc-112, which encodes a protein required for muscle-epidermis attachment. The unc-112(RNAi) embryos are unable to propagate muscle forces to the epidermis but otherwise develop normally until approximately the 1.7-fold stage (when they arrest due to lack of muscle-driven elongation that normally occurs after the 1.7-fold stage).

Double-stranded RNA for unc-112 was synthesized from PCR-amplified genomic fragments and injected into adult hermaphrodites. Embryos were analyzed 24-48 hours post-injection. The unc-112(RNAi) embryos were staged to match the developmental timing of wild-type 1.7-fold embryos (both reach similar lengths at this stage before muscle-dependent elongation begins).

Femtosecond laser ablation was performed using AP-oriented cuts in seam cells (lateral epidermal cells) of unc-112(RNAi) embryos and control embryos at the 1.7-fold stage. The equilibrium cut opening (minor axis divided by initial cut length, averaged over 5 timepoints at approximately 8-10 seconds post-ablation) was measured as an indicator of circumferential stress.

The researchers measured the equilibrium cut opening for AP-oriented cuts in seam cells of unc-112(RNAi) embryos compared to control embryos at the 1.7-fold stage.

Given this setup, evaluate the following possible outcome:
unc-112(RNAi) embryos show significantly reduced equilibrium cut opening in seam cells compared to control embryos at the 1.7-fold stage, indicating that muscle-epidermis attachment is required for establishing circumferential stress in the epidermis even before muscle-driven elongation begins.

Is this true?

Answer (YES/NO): NO